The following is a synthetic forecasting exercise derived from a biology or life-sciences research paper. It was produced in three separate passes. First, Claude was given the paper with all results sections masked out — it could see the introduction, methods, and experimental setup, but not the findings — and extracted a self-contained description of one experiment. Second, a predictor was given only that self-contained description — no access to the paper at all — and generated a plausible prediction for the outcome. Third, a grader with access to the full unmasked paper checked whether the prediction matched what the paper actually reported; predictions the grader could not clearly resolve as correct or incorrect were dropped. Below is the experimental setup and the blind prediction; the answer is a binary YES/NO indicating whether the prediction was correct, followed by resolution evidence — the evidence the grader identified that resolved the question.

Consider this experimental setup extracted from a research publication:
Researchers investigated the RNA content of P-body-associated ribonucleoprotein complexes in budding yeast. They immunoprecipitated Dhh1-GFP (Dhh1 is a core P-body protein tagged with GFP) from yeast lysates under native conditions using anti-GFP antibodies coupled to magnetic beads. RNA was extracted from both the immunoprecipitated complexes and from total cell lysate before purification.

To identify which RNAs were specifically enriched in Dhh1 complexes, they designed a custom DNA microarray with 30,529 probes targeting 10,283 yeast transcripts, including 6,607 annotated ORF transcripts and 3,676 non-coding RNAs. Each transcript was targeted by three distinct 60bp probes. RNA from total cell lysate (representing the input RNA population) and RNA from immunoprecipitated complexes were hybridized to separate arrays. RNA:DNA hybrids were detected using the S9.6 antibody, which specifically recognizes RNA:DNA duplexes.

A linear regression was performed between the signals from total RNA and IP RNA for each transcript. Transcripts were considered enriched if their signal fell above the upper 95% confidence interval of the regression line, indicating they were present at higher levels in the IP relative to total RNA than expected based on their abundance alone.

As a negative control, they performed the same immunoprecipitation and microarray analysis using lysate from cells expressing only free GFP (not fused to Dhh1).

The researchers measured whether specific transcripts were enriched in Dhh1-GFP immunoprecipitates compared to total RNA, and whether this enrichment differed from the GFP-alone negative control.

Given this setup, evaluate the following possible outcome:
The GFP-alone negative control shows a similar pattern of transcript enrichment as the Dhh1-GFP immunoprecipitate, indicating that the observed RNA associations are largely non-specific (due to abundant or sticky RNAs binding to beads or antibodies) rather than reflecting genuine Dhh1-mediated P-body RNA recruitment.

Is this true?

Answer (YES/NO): NO